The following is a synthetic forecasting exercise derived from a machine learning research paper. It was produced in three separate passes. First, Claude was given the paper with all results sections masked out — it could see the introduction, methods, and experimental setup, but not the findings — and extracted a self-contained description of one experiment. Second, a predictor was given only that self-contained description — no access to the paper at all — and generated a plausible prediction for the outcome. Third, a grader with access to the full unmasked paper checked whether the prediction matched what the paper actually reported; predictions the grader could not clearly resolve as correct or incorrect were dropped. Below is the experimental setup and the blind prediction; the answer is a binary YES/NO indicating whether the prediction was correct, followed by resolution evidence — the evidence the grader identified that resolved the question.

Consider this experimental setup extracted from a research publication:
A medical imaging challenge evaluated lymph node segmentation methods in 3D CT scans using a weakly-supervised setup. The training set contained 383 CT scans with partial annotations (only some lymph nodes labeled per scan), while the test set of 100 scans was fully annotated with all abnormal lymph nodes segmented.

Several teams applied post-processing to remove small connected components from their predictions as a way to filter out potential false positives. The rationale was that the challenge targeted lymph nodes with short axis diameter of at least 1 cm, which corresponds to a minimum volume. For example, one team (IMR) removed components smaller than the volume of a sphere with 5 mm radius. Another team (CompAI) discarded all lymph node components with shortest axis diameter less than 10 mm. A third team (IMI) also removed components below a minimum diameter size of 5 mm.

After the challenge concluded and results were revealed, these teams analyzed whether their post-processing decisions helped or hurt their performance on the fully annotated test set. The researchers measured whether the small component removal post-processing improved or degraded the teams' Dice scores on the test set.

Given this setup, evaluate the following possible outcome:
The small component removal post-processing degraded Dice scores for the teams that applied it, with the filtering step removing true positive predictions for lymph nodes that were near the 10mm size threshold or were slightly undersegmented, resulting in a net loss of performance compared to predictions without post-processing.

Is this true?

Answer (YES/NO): YES